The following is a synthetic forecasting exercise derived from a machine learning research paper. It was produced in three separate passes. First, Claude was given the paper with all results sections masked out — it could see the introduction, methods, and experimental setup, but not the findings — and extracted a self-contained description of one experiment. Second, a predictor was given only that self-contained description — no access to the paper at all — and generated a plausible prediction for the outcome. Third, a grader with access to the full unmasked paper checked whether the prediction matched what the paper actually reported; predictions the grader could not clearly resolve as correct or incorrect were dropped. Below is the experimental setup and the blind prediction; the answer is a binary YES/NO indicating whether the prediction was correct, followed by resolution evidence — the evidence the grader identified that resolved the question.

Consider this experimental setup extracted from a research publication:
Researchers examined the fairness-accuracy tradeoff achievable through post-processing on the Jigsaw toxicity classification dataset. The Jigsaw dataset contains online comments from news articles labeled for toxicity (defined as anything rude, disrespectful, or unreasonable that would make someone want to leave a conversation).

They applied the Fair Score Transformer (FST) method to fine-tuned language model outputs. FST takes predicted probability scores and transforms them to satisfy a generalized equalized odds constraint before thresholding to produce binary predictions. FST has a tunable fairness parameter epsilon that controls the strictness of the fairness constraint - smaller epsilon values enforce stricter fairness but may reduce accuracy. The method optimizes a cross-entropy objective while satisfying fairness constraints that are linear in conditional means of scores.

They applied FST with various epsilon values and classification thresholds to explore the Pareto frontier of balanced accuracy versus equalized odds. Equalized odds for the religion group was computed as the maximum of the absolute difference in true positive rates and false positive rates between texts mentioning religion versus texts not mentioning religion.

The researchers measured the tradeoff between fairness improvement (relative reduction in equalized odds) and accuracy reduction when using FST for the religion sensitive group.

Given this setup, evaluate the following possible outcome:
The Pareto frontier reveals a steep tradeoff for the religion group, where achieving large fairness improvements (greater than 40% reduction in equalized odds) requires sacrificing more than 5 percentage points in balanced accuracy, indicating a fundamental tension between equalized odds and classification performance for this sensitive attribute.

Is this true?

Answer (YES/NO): NO